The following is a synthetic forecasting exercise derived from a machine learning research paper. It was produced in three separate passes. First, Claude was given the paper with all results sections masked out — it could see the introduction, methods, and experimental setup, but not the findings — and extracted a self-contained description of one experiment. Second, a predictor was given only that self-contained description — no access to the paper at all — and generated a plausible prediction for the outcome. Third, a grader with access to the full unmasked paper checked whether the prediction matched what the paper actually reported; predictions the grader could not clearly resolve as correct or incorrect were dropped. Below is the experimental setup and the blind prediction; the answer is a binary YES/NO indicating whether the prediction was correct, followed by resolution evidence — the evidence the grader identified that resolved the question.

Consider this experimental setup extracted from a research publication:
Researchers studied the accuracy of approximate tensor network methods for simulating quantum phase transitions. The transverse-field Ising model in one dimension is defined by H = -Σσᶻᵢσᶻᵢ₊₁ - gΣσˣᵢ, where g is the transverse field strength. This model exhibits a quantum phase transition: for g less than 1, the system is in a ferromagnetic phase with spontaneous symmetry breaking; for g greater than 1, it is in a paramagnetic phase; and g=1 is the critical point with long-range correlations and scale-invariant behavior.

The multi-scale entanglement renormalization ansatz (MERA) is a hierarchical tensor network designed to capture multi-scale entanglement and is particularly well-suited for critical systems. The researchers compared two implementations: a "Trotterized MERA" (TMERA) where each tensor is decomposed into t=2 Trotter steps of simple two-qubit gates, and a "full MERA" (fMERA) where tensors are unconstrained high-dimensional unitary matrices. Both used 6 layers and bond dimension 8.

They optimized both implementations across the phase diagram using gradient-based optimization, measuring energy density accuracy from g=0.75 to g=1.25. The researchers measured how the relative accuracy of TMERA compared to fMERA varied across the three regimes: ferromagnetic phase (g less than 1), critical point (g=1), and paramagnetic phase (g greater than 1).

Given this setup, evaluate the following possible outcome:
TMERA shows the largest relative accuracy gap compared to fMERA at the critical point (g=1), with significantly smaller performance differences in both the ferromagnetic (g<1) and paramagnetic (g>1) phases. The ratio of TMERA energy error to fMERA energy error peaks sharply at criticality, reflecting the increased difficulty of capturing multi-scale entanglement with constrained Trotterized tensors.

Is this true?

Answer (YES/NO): NO